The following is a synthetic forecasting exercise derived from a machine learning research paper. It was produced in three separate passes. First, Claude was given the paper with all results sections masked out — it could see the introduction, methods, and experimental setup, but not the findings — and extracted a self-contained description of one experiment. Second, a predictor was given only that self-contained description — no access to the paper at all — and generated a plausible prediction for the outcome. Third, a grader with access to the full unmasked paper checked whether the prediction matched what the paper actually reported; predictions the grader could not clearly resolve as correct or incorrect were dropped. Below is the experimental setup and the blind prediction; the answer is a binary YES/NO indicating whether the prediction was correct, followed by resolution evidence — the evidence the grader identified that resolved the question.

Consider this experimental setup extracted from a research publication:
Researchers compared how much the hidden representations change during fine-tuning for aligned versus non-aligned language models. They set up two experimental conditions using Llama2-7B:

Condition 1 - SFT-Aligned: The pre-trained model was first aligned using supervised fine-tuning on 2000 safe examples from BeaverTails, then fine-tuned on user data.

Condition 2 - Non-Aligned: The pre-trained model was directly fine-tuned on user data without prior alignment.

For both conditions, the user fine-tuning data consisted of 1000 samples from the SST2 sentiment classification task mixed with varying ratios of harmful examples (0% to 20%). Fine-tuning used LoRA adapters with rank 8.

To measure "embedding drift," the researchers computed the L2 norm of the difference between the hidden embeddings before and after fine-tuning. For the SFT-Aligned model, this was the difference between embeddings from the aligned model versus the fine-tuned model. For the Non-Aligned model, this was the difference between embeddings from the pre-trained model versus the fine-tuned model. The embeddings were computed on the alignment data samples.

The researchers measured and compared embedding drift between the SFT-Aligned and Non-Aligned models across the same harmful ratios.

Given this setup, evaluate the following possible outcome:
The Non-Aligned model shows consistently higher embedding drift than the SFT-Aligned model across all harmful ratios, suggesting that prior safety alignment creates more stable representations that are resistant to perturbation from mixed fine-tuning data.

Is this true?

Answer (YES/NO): NO